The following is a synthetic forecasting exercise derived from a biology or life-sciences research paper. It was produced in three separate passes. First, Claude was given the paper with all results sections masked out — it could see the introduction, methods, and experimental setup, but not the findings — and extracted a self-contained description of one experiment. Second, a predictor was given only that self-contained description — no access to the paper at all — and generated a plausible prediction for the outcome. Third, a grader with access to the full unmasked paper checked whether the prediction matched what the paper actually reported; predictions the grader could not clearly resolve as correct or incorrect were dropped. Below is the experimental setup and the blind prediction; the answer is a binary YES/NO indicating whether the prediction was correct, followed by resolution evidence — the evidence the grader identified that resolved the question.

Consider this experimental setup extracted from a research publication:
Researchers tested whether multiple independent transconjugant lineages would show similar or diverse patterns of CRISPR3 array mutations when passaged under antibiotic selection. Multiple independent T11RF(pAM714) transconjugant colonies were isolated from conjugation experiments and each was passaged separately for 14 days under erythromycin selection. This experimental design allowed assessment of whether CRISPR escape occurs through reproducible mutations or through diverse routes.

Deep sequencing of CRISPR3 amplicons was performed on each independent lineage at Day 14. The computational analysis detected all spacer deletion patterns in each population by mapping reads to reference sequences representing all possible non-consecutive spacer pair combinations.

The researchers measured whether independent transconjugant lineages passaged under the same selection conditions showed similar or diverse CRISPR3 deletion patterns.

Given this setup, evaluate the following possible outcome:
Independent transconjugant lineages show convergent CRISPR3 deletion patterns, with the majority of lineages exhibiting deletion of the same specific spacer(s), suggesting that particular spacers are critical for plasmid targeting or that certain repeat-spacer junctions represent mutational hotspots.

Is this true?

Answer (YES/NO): YES